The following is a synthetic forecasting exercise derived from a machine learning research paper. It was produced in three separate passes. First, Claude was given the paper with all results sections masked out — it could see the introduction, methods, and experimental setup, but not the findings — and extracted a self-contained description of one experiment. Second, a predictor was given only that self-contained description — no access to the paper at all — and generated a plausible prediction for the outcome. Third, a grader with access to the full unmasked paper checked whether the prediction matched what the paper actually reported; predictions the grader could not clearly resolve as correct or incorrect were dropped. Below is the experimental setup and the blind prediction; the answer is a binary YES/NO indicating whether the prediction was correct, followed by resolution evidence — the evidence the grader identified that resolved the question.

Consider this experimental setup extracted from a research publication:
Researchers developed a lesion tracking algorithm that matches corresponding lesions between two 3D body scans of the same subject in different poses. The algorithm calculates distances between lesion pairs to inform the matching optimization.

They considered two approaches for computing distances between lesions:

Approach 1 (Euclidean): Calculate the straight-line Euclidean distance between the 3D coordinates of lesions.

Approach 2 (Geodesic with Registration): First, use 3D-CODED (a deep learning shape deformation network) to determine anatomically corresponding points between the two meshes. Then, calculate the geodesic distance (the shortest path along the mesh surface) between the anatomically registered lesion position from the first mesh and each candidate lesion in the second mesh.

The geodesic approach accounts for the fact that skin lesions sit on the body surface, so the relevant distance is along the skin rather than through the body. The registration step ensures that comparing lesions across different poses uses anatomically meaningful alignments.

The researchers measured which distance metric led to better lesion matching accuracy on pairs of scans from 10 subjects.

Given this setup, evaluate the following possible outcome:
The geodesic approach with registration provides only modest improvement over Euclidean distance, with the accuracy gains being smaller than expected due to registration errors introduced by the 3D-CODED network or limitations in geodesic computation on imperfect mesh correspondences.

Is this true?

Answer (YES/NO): NO